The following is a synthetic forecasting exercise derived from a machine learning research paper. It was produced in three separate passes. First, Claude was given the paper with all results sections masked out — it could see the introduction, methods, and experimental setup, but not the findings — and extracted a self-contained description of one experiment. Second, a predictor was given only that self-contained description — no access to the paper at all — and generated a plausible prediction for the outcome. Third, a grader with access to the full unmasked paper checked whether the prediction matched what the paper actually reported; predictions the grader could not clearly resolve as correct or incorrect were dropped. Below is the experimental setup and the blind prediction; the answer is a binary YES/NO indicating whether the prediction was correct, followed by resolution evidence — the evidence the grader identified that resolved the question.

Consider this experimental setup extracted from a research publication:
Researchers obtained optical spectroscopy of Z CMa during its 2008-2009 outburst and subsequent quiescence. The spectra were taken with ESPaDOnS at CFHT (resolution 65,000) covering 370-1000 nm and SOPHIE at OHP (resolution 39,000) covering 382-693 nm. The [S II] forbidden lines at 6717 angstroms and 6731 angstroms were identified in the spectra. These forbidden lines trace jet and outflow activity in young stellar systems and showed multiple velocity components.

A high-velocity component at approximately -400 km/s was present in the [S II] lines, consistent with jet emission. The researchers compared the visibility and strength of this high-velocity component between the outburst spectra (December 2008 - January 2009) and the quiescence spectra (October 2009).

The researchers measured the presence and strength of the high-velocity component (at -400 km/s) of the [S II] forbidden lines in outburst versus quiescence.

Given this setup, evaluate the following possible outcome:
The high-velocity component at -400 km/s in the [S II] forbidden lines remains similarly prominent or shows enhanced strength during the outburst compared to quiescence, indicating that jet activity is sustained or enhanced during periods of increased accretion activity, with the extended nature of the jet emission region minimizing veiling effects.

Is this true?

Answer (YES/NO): NO